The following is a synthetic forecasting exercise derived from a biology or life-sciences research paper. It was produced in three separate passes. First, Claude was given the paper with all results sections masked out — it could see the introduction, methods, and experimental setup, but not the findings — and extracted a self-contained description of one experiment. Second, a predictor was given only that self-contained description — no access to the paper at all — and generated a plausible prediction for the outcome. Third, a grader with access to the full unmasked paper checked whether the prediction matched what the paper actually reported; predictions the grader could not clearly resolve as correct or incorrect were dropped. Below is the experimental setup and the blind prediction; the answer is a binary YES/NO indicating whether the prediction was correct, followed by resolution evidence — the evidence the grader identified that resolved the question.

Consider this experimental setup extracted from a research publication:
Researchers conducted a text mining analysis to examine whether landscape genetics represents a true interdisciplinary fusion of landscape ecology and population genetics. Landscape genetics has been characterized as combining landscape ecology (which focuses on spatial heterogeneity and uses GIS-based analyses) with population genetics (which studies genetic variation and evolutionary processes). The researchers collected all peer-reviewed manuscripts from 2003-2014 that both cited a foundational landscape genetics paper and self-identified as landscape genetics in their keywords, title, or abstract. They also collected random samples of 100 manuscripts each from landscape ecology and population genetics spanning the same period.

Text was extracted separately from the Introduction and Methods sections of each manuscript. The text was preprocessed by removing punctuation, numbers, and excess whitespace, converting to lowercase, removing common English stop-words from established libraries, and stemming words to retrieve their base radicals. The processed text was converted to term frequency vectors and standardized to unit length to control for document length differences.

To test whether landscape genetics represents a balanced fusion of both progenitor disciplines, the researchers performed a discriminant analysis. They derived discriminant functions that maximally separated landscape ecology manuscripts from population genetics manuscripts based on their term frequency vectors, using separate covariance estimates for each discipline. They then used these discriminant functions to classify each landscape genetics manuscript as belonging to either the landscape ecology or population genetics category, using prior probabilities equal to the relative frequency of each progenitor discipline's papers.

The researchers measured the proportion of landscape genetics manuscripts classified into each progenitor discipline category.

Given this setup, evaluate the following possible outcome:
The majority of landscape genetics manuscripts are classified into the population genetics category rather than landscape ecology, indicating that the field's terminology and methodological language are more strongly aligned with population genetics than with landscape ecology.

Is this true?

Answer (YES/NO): YES